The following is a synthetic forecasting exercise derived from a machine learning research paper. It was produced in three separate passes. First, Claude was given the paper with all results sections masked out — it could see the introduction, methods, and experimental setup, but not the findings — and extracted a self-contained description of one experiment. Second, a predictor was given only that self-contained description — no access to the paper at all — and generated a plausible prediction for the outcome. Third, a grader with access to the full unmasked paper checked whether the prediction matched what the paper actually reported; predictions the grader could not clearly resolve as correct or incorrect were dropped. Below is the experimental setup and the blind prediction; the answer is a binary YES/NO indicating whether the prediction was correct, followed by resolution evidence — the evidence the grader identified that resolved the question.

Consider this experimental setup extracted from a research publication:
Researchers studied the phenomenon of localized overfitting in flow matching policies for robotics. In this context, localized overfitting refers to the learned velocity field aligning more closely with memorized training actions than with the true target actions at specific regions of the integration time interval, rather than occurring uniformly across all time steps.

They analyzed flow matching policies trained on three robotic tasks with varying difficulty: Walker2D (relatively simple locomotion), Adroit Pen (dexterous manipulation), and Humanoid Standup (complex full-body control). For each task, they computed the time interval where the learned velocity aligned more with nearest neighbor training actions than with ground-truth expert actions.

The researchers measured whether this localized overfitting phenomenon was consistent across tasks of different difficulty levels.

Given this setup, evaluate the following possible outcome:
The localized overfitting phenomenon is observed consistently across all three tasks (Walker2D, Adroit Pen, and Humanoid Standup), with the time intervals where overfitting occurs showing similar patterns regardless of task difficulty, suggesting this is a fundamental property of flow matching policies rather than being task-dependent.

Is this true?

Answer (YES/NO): NO